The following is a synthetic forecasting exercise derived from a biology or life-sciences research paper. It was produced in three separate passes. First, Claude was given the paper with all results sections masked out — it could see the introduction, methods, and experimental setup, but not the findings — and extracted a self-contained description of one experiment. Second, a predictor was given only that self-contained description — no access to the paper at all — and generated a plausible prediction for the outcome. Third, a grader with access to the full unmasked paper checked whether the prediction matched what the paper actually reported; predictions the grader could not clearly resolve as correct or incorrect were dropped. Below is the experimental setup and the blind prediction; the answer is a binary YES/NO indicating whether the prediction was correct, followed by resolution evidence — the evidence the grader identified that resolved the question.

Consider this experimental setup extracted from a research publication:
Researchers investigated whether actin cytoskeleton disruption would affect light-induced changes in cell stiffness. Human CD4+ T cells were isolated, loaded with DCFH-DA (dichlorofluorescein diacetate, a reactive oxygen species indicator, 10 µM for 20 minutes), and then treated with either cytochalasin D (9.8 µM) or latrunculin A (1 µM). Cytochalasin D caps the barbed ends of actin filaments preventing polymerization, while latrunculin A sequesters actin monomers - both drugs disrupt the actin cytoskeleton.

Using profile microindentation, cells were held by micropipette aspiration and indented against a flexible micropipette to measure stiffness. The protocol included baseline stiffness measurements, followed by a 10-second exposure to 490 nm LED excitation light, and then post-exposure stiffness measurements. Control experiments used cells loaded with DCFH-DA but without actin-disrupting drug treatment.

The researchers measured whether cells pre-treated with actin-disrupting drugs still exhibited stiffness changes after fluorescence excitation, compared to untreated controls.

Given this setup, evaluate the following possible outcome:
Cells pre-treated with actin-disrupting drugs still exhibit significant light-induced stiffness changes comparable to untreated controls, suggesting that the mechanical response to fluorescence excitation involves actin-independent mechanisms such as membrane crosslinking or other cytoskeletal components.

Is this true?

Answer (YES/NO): NO